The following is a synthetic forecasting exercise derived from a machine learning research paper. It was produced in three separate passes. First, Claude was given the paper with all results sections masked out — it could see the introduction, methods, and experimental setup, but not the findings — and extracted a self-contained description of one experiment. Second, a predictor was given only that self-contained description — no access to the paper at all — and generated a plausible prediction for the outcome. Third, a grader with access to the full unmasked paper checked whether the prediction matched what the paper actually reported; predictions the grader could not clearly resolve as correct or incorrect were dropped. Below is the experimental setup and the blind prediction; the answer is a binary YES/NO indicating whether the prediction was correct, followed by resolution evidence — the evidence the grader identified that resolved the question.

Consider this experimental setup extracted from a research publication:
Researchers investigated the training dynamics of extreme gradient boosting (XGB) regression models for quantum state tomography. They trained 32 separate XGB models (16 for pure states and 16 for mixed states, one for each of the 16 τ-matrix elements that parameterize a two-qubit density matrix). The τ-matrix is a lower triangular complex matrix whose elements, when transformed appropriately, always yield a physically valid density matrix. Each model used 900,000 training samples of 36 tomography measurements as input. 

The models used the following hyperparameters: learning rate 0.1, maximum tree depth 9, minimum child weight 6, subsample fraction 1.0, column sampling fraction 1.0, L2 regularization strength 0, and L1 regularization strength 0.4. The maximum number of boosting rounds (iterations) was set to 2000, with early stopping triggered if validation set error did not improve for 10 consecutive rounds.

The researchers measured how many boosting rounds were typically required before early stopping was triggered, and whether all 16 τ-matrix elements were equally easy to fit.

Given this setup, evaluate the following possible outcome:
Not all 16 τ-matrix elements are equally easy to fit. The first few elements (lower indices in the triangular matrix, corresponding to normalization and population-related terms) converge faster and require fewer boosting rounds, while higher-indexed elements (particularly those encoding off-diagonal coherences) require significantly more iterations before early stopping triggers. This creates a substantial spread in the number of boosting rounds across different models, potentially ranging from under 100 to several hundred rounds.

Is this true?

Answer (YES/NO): NO